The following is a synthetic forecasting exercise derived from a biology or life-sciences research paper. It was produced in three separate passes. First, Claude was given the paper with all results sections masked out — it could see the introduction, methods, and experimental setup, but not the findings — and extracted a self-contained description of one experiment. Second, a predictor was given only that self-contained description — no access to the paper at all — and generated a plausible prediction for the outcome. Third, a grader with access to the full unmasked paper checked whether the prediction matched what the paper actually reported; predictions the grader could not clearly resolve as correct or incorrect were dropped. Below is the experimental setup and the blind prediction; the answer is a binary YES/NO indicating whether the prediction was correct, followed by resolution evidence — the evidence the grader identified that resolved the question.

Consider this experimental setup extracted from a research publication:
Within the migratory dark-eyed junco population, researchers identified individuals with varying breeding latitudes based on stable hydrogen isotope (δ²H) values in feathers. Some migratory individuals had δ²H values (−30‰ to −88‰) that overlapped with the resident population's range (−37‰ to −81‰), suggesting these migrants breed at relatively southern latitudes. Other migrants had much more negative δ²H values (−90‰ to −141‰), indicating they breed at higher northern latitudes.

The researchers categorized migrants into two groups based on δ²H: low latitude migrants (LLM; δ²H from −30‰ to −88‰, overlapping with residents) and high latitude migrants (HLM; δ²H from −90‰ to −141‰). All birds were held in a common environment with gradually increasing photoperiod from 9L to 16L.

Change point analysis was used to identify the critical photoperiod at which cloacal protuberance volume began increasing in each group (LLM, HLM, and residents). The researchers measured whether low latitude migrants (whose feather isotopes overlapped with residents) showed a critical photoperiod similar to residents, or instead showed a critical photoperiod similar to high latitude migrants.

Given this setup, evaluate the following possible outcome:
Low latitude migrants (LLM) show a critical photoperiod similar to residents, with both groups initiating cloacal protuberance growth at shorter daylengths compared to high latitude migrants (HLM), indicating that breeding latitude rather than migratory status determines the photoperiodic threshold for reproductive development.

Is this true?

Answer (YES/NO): NO